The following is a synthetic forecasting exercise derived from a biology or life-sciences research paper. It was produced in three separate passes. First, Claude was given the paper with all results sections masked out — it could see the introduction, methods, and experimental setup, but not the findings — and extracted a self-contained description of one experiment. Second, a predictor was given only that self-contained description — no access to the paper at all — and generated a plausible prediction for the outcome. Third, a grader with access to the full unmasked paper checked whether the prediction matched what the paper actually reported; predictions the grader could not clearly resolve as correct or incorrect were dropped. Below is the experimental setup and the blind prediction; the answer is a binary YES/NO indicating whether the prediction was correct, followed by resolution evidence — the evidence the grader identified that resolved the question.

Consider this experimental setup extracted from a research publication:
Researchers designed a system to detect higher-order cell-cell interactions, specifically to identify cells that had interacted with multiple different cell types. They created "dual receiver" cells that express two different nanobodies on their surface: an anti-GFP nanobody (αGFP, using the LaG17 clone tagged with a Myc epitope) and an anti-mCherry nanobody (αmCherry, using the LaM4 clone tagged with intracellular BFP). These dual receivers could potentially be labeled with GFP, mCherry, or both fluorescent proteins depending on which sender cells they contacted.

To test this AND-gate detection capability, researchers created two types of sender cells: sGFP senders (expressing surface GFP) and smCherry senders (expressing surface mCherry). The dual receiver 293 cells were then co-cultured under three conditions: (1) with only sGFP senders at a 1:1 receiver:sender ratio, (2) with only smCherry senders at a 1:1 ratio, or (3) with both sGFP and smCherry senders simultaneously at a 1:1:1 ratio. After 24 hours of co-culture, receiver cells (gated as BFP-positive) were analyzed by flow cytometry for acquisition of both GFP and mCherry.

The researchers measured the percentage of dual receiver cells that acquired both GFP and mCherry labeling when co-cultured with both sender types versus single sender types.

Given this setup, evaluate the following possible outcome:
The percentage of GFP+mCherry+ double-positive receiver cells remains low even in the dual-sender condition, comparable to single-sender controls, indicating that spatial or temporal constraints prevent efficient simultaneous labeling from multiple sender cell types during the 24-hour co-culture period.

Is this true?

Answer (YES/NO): NO